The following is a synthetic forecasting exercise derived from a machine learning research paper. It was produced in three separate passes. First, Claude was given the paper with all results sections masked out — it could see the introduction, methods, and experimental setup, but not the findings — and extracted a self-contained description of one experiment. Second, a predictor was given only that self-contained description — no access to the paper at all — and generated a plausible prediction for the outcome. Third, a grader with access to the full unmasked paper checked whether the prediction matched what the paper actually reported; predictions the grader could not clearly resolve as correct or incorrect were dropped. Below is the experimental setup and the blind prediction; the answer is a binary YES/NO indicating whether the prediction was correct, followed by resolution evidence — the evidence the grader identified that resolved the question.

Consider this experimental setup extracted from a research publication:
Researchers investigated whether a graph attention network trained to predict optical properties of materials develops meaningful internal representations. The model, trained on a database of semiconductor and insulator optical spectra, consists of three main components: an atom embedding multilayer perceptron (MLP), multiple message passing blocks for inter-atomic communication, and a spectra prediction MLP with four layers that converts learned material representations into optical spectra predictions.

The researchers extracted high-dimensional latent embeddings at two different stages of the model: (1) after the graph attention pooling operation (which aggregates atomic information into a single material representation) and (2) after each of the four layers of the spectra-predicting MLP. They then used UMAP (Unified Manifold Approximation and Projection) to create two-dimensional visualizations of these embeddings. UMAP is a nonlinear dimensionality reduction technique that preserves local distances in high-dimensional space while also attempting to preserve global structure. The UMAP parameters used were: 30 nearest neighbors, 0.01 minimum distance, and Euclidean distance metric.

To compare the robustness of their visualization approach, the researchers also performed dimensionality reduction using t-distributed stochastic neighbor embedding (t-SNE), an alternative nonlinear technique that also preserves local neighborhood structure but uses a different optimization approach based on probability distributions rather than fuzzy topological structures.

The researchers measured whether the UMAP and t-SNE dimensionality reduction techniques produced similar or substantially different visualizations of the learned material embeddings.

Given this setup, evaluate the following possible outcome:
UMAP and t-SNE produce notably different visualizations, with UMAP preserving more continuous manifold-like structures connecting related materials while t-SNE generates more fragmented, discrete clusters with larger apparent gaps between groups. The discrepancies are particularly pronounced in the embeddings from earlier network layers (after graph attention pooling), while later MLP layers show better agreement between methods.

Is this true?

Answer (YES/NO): NO